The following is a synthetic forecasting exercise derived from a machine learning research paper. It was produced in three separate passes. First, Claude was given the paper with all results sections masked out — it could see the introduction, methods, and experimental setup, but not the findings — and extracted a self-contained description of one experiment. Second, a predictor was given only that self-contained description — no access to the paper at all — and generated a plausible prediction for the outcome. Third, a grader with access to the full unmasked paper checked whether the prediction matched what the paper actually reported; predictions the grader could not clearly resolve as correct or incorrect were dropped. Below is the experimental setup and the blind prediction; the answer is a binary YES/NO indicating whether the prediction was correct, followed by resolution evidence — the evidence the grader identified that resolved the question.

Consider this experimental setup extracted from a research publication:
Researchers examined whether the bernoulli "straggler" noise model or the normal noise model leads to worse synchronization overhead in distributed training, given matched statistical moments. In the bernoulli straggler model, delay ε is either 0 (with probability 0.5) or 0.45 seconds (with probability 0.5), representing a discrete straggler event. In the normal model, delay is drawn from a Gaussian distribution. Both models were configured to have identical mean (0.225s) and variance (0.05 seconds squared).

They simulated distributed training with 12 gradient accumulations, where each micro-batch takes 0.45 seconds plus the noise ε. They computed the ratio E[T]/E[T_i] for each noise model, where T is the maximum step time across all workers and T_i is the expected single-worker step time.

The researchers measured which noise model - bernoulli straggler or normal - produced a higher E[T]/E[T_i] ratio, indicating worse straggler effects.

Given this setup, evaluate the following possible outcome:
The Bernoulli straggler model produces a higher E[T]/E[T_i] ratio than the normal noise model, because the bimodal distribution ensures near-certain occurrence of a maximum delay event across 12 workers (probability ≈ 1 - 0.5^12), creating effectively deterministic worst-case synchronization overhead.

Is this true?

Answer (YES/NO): NO